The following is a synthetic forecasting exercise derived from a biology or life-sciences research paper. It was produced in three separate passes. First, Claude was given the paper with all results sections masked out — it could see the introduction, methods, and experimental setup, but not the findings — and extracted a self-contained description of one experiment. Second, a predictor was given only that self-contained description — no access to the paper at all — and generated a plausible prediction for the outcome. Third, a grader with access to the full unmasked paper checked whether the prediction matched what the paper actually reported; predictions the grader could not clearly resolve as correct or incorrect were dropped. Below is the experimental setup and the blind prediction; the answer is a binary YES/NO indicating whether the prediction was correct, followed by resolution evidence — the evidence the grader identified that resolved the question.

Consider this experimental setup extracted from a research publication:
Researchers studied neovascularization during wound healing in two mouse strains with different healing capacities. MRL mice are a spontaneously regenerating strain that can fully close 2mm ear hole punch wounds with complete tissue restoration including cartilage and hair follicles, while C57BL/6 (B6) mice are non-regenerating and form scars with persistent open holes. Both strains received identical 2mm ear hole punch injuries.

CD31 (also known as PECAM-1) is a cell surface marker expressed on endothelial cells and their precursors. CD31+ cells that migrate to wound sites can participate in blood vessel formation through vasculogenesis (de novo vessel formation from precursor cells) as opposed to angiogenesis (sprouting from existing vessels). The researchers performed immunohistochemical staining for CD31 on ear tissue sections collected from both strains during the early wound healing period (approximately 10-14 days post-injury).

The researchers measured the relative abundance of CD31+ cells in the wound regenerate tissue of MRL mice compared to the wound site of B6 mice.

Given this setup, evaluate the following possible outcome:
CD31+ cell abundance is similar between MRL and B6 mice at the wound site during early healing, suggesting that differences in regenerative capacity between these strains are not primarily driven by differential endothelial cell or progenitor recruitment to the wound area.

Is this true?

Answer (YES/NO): NO